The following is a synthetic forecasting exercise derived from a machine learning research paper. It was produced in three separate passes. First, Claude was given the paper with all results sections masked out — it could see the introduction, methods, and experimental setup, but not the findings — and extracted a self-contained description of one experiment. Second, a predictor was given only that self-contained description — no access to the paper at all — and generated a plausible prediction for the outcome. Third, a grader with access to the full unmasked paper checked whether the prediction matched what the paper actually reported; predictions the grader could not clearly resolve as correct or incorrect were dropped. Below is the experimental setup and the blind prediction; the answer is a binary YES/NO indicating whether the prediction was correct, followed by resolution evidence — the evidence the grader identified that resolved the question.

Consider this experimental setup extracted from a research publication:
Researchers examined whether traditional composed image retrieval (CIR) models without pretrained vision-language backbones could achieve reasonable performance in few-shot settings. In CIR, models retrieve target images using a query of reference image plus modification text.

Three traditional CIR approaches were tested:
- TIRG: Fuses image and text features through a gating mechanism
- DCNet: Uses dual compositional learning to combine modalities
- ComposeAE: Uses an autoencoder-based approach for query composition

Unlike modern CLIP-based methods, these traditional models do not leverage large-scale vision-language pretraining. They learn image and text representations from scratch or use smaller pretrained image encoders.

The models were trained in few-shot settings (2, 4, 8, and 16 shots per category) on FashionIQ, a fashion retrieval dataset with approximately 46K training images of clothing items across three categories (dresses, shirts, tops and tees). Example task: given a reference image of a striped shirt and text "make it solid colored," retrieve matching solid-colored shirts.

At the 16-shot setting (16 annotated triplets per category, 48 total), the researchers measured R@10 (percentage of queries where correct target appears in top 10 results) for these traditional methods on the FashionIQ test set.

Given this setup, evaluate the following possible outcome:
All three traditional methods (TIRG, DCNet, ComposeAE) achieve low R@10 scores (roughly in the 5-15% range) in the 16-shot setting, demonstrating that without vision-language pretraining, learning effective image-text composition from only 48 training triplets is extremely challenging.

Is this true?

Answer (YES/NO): NO